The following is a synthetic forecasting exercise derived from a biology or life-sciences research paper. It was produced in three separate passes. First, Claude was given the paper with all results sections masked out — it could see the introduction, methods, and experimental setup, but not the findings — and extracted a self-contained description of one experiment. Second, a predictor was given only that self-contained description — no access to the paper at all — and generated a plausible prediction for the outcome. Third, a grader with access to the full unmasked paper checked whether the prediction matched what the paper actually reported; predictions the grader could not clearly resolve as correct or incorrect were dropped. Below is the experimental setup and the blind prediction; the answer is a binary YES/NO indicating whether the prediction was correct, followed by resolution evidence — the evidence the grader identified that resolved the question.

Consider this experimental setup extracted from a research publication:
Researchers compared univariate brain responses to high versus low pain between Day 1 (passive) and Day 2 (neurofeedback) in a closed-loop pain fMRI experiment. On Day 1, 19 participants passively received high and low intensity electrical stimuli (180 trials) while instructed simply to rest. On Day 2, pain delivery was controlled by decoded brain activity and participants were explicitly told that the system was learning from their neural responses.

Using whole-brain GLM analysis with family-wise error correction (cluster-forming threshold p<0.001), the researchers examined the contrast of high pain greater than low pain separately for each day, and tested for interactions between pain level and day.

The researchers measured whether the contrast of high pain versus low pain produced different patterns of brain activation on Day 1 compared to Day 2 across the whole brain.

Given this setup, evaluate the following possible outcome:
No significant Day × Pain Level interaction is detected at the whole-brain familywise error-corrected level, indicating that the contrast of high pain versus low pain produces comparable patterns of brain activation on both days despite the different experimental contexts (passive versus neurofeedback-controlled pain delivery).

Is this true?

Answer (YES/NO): NO